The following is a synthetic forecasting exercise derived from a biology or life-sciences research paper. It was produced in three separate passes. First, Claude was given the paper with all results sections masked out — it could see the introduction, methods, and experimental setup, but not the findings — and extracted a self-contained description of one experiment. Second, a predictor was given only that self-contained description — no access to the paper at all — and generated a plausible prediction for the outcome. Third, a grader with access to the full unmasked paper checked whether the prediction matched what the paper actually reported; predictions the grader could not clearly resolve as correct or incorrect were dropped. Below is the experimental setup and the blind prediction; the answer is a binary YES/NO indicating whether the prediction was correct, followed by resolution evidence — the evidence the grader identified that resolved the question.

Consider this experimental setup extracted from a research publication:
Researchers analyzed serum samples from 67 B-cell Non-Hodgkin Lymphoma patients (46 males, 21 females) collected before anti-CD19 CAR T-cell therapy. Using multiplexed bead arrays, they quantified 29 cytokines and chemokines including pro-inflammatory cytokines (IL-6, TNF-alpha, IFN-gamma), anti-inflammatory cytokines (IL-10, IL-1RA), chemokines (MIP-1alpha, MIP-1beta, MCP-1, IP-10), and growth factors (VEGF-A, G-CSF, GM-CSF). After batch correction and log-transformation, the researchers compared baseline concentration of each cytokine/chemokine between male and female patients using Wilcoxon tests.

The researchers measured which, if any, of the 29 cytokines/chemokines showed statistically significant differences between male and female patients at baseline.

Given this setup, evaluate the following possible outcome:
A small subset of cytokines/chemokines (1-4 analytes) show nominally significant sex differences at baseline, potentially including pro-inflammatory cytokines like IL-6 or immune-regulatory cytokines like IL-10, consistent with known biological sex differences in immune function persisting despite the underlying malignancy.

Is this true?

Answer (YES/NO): NO